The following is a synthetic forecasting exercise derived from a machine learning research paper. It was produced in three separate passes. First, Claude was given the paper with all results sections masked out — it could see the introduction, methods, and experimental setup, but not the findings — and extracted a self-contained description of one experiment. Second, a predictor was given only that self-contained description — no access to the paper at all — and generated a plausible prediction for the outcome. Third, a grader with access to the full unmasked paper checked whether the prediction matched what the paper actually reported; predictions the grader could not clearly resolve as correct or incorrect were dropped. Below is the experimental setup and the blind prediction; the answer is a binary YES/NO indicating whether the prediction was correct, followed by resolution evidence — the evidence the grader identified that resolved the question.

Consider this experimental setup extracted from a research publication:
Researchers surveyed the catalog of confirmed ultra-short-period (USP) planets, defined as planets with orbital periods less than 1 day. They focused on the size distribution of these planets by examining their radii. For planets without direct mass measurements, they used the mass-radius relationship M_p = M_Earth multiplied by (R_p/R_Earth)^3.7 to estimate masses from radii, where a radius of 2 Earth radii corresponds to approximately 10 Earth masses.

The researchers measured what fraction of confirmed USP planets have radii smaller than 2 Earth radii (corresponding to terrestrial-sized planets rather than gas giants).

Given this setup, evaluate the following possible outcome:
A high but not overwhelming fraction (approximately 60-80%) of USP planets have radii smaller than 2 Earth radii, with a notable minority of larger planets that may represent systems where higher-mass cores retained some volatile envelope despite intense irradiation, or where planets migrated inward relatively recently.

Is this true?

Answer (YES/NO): NO